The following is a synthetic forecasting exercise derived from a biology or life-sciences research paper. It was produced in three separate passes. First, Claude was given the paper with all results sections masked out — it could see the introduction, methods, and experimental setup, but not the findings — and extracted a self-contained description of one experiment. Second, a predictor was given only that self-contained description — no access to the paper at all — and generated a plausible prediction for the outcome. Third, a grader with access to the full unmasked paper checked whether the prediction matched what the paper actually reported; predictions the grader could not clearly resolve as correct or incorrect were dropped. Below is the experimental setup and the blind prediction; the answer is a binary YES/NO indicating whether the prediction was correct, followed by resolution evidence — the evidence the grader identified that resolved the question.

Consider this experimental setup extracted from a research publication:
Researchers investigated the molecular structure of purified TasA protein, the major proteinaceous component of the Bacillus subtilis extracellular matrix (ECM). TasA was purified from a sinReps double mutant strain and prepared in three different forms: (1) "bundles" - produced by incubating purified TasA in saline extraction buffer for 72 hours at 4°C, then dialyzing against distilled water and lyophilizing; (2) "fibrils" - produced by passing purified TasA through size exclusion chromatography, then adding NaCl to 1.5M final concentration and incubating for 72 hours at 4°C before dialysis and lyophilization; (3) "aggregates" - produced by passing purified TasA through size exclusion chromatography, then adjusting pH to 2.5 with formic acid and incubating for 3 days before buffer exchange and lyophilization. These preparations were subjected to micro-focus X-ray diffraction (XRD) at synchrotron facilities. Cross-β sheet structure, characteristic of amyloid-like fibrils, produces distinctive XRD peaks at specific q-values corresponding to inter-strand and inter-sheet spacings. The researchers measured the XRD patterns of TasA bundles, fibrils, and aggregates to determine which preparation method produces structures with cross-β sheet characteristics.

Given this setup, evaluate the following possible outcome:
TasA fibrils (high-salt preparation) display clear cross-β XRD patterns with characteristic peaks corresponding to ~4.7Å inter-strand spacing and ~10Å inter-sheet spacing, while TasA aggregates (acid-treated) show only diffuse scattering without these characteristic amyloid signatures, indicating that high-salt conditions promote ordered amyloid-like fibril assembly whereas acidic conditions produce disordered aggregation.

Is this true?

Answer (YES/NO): NO